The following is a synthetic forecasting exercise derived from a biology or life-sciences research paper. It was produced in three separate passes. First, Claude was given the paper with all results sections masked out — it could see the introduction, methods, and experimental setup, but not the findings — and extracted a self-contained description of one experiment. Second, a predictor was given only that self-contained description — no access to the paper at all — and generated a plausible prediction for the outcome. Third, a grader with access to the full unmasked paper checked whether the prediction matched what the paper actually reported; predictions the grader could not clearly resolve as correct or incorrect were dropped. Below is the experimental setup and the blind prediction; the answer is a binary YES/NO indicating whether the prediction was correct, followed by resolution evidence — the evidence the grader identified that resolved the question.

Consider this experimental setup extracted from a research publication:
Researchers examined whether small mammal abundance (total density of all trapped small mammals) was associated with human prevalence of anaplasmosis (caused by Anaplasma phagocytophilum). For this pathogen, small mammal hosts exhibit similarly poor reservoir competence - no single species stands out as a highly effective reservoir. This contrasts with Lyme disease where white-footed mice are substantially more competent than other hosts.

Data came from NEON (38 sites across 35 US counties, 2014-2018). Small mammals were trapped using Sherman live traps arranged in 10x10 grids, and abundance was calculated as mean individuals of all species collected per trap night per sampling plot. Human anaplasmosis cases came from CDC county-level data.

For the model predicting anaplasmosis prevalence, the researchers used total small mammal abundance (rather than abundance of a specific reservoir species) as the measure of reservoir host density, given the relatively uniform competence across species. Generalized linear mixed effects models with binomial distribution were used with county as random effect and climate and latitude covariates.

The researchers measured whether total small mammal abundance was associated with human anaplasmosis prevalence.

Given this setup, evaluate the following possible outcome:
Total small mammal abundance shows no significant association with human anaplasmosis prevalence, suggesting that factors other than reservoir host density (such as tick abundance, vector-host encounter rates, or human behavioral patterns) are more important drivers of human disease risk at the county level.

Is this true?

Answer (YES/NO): NO